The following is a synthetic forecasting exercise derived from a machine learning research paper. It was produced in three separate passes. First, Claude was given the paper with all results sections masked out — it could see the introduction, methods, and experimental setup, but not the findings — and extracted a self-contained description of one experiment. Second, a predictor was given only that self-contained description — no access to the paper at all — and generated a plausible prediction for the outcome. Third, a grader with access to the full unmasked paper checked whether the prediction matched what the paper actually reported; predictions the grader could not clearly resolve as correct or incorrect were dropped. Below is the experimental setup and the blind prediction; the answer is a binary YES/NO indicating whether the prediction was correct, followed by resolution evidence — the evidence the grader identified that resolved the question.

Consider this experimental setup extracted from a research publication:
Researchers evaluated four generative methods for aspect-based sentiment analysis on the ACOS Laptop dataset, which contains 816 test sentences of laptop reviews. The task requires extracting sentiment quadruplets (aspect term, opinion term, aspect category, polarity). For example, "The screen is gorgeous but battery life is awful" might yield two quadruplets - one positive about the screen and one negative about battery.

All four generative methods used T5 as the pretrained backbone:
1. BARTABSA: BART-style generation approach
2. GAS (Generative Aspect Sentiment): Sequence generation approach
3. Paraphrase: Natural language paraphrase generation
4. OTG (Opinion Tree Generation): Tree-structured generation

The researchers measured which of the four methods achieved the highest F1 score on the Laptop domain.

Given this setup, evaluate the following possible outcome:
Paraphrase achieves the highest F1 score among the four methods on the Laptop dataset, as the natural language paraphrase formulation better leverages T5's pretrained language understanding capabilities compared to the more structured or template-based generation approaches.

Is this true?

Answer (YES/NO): NO